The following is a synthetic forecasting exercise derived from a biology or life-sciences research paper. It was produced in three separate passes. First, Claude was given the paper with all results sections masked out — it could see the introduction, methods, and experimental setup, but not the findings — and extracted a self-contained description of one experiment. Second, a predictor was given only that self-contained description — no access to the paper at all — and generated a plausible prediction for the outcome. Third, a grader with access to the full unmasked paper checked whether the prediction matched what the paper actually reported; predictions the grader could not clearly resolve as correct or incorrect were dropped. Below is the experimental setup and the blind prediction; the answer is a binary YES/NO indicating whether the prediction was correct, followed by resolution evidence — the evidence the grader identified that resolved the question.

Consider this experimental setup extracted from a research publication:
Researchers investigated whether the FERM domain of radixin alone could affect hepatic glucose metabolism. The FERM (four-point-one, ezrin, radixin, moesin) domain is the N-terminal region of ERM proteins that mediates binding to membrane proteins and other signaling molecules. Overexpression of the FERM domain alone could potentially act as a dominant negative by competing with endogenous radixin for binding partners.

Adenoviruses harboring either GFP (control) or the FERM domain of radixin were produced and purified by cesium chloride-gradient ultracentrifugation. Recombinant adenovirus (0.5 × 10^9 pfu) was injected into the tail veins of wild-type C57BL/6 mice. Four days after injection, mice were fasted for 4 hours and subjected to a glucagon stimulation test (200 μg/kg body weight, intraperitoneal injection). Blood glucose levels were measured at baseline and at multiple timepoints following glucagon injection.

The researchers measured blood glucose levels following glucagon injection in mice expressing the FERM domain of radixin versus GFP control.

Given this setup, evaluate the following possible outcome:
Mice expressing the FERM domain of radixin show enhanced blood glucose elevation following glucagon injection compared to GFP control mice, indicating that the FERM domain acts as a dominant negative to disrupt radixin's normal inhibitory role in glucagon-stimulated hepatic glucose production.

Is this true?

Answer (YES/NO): NO